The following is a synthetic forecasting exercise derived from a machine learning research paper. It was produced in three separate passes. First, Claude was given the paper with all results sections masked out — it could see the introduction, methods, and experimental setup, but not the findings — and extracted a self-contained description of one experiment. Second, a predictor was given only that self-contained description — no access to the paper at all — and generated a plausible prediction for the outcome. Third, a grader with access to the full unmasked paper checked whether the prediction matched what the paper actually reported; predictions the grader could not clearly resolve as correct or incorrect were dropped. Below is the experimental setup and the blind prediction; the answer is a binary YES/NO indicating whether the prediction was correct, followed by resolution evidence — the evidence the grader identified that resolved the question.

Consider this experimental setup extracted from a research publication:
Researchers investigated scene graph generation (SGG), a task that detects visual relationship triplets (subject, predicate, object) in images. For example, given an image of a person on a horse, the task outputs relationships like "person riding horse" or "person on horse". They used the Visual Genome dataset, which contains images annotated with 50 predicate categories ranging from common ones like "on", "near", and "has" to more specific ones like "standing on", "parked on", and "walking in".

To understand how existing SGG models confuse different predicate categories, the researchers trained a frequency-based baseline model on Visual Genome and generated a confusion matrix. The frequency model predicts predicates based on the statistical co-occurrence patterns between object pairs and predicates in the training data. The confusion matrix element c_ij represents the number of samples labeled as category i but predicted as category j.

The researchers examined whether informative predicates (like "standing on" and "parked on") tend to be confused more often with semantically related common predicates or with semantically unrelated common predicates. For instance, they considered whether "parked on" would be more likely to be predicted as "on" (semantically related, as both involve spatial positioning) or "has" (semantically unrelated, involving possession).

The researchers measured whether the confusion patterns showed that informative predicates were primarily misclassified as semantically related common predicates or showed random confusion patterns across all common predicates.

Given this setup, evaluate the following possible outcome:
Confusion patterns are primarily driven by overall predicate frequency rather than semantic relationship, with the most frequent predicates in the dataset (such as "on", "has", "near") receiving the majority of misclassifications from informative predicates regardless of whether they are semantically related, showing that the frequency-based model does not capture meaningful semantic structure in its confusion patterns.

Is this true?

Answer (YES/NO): NO